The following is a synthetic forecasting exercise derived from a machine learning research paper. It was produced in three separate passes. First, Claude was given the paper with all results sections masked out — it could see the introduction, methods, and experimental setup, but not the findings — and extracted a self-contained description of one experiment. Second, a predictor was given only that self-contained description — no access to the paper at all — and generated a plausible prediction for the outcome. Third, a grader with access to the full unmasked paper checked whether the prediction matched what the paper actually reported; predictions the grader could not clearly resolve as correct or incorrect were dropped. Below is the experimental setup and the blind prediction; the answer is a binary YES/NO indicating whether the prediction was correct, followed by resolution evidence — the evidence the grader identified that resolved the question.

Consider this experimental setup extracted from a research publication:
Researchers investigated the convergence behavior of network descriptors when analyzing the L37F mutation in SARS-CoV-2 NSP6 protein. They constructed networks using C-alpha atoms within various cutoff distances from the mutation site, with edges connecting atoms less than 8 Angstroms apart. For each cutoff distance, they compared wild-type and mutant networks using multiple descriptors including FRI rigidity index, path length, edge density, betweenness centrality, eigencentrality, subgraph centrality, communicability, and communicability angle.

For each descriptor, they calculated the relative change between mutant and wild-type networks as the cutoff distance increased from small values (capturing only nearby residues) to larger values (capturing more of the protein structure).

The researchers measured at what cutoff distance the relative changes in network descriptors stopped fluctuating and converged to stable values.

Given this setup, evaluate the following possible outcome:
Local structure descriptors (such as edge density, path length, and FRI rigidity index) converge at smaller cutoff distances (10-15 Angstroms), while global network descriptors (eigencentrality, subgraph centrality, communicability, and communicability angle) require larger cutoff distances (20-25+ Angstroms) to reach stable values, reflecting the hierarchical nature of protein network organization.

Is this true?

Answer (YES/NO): NO